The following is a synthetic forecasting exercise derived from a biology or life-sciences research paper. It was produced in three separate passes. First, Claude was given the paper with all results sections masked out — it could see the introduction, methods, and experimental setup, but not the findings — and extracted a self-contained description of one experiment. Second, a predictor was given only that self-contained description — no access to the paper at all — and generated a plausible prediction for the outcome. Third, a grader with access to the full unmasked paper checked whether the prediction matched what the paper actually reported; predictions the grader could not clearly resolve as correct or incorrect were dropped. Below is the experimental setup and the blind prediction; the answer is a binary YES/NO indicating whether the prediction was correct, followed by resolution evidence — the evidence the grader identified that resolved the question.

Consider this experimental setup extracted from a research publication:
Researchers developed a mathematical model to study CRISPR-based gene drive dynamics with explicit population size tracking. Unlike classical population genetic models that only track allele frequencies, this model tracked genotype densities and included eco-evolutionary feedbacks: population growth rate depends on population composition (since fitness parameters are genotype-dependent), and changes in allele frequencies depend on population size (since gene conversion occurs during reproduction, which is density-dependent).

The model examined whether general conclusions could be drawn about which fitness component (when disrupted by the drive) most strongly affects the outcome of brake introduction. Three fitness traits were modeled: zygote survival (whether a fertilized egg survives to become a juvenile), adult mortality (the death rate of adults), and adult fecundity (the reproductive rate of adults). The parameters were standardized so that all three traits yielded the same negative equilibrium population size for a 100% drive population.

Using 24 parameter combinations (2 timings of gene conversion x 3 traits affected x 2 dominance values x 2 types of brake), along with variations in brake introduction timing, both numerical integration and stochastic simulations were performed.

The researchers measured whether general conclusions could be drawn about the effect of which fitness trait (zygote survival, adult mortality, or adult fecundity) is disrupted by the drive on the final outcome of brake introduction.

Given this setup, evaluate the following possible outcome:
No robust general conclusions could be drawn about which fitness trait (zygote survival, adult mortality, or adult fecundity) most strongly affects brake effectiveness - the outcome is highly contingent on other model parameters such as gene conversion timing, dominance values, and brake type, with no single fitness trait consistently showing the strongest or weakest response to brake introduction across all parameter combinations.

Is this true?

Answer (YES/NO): YES